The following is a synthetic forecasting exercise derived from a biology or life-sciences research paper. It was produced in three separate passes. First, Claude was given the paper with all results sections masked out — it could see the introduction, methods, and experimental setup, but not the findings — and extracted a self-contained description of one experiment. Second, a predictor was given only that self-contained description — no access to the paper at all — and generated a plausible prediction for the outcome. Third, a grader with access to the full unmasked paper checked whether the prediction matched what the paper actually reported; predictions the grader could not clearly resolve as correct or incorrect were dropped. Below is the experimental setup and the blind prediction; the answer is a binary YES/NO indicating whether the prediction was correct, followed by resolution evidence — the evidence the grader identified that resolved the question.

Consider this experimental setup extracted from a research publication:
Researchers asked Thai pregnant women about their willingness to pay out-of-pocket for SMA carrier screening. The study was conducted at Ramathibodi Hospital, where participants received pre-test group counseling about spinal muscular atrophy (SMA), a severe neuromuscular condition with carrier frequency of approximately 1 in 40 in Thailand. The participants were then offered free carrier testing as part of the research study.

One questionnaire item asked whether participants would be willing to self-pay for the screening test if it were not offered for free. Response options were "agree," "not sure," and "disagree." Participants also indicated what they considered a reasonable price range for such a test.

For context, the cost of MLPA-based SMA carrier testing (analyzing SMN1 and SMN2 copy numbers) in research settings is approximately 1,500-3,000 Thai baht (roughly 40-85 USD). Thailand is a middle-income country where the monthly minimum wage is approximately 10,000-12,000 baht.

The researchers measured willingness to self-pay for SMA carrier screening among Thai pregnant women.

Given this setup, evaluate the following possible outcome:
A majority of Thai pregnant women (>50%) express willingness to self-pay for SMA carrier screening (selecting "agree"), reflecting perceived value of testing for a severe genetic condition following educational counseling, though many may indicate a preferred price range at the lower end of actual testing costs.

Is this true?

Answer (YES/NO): NO